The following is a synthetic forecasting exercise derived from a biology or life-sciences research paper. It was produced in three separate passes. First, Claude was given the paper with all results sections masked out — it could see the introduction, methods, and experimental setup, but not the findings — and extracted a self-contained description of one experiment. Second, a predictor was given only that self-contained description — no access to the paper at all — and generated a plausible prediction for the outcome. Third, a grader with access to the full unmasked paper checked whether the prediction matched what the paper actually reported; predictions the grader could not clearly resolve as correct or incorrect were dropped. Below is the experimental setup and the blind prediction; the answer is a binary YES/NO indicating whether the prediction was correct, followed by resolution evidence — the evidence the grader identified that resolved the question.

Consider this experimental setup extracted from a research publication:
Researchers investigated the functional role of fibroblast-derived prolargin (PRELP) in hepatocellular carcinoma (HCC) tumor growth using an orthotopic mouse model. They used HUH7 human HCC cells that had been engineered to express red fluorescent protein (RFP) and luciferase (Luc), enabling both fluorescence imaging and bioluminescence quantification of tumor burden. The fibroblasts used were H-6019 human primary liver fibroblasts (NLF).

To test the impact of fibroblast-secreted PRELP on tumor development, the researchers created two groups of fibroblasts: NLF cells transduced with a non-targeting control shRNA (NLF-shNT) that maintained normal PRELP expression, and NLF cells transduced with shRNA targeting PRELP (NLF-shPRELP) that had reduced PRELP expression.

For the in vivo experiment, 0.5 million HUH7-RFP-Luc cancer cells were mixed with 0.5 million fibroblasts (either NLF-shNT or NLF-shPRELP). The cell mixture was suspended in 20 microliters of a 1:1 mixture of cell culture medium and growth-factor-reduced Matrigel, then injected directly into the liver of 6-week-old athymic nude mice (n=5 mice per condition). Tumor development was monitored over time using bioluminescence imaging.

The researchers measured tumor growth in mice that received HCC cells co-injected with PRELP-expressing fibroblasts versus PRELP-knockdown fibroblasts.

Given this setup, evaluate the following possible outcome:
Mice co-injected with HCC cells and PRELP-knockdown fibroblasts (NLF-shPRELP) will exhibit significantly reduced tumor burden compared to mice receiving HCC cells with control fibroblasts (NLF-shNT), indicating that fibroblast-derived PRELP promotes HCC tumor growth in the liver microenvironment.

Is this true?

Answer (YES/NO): NO